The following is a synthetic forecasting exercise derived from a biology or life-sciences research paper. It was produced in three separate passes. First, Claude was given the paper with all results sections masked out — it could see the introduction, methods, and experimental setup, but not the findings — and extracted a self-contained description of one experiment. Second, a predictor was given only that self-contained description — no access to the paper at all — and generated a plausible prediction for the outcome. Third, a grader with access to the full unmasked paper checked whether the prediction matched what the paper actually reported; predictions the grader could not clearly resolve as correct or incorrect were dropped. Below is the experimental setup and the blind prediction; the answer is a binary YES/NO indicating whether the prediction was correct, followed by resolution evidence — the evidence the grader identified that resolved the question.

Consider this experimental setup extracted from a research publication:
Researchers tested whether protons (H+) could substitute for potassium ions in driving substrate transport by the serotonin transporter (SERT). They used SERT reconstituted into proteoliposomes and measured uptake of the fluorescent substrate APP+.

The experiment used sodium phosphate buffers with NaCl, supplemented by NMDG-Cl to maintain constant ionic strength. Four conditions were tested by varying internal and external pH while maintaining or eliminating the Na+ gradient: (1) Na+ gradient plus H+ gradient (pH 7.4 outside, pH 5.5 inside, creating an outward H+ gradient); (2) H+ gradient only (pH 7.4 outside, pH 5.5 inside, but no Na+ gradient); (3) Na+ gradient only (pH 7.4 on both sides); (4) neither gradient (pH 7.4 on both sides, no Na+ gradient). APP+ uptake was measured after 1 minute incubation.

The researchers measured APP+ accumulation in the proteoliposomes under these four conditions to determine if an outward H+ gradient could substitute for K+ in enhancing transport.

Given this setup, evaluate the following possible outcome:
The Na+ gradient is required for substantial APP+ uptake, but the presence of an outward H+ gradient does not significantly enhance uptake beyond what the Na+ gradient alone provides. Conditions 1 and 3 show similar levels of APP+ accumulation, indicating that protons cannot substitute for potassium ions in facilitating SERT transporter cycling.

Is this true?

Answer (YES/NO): NO